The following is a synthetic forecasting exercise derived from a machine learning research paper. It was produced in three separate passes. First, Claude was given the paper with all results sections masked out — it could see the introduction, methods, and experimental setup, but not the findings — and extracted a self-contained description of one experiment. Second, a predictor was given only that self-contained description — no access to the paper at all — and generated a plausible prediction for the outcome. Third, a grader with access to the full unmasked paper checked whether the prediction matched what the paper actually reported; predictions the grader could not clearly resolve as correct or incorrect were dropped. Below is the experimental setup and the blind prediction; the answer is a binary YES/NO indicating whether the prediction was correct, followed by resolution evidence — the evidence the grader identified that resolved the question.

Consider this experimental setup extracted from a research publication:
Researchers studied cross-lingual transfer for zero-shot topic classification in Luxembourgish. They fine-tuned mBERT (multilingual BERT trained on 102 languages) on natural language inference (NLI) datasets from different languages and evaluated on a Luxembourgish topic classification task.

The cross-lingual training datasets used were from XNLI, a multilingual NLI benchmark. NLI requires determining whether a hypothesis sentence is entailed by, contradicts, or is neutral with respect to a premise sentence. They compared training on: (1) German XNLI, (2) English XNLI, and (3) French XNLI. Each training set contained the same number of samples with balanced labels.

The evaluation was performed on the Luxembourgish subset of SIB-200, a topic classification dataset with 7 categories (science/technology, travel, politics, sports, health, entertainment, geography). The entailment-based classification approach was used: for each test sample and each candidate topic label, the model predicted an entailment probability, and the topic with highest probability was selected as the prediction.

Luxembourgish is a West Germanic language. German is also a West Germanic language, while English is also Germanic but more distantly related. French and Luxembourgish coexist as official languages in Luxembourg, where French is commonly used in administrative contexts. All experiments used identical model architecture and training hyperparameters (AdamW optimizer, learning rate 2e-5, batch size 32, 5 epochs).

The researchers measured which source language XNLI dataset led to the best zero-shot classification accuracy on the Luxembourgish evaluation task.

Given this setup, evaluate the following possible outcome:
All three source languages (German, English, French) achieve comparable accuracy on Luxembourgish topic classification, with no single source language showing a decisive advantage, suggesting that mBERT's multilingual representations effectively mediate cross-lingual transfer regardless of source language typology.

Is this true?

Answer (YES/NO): YES